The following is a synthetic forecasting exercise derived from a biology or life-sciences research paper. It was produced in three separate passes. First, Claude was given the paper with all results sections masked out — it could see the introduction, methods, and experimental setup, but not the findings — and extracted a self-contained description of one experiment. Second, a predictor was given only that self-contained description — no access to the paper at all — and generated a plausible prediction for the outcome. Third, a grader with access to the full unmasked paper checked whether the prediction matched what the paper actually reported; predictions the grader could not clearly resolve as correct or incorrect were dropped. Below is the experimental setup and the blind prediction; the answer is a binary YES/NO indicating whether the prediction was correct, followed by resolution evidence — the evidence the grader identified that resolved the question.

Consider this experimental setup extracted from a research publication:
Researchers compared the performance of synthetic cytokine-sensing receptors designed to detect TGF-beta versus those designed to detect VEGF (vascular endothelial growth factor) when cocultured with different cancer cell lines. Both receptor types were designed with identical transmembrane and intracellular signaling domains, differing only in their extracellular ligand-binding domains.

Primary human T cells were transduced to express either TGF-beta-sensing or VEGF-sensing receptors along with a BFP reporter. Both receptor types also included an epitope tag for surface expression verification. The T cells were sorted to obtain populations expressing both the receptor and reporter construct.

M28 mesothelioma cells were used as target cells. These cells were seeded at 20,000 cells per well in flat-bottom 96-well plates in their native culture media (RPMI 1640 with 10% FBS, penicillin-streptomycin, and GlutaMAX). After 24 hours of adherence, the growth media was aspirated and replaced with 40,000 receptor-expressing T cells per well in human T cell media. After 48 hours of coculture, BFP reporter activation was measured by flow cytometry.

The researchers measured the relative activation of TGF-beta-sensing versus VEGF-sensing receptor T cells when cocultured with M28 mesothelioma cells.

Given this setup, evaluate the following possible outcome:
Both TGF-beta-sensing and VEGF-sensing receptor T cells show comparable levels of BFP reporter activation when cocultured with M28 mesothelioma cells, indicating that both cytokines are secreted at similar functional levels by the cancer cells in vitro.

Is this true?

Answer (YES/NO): NO